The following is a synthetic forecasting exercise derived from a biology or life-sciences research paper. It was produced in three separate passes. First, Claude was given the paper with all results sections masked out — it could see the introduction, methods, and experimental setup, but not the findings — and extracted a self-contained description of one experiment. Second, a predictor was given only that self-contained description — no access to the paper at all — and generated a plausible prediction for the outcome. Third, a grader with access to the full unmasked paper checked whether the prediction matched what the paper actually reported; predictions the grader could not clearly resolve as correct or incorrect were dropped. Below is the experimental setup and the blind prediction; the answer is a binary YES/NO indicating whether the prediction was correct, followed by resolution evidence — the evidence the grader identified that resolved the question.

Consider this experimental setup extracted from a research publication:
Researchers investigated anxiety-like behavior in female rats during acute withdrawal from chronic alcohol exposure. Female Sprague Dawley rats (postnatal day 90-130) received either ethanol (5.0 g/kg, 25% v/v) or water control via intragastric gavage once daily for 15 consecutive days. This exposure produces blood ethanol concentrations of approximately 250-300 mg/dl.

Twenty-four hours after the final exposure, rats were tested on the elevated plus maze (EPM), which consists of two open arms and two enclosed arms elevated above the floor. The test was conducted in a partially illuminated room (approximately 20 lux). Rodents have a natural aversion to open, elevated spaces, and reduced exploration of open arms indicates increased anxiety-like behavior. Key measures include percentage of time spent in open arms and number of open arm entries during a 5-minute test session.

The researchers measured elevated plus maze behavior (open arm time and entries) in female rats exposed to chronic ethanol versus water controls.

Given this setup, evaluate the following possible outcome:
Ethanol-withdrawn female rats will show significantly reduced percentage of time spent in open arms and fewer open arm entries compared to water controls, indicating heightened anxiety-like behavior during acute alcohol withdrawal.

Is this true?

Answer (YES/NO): NO